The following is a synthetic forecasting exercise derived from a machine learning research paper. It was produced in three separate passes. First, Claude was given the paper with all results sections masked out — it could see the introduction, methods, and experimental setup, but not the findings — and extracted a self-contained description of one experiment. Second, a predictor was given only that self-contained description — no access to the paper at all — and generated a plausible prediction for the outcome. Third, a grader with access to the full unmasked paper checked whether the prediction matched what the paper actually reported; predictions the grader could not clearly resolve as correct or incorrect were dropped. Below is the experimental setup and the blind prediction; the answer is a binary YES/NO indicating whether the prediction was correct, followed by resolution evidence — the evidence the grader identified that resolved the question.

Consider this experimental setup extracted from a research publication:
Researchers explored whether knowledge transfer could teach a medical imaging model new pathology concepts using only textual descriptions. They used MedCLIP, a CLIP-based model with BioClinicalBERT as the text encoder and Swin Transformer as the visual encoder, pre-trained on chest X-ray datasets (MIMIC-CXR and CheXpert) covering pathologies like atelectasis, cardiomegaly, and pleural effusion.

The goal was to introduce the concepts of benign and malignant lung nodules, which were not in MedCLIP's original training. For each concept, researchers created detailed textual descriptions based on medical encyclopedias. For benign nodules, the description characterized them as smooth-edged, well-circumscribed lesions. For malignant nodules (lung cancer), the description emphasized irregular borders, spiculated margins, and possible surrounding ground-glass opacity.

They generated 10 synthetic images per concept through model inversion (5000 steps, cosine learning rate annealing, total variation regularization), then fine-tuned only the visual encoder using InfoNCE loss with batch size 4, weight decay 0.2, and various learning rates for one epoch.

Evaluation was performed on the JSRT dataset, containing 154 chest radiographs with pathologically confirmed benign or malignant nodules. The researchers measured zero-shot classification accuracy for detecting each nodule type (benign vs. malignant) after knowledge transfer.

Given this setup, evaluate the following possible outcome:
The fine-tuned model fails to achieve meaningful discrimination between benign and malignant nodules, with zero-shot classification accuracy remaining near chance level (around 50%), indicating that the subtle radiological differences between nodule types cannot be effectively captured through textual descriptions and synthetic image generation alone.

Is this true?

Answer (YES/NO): NO